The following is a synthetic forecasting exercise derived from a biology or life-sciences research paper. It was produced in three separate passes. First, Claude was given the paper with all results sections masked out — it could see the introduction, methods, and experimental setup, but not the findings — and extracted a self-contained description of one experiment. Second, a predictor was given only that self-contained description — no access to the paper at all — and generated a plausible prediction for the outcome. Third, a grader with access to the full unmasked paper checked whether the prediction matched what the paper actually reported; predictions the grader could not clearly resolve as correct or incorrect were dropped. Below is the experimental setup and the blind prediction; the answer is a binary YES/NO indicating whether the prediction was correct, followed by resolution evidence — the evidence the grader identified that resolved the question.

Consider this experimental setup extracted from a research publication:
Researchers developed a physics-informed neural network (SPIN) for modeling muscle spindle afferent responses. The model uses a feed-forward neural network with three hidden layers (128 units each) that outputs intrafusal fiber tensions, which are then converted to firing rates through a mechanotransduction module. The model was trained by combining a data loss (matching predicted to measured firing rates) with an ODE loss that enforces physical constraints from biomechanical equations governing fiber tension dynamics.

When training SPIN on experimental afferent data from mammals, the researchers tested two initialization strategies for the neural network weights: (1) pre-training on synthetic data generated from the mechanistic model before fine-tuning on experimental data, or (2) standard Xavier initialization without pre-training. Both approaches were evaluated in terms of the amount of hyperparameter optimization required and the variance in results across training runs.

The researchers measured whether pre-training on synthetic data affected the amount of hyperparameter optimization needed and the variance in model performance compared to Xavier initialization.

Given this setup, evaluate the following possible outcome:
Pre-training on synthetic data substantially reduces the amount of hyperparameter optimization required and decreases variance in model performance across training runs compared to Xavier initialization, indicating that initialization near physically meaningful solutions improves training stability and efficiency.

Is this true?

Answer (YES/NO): YES